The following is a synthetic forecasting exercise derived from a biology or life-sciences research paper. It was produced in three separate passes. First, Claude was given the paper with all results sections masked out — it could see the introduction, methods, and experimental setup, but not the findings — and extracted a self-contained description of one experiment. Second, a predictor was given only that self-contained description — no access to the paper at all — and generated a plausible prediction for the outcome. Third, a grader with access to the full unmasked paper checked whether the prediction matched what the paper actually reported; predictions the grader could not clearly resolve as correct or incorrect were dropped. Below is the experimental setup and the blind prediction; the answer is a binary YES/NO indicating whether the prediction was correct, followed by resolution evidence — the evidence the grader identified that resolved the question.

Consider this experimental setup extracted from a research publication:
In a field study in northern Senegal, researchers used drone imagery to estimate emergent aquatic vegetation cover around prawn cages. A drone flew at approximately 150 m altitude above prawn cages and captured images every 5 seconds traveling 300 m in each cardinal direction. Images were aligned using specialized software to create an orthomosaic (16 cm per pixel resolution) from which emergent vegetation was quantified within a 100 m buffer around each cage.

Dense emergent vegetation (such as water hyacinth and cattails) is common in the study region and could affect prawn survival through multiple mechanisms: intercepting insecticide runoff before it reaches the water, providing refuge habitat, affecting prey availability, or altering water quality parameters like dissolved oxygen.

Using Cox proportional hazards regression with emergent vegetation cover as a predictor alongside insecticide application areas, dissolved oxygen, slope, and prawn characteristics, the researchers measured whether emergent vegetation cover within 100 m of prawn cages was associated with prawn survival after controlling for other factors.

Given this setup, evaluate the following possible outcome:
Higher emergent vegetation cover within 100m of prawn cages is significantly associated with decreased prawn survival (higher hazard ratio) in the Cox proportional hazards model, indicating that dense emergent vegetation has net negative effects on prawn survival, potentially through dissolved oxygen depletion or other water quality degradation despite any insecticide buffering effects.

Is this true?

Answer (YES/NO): YES